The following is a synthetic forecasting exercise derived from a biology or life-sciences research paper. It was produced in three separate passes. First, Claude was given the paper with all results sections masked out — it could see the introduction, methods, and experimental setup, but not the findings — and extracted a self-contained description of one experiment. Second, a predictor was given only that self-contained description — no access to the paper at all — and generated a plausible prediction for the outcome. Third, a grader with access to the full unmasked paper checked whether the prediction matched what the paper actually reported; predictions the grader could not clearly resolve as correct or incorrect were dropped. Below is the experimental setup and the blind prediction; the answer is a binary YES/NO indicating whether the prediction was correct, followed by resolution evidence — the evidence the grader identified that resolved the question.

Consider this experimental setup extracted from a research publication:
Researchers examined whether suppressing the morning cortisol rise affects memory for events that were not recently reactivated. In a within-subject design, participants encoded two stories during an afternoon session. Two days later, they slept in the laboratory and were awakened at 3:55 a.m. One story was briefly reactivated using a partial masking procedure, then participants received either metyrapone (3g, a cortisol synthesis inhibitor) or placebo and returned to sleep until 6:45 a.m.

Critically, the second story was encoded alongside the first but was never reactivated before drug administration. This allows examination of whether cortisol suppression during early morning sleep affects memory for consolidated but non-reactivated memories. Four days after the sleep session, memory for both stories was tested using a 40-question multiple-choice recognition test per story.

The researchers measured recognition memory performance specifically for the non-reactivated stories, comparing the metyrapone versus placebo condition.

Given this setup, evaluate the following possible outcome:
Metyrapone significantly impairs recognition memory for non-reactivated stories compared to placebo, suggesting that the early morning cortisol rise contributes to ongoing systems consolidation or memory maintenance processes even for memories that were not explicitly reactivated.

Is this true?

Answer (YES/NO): NO